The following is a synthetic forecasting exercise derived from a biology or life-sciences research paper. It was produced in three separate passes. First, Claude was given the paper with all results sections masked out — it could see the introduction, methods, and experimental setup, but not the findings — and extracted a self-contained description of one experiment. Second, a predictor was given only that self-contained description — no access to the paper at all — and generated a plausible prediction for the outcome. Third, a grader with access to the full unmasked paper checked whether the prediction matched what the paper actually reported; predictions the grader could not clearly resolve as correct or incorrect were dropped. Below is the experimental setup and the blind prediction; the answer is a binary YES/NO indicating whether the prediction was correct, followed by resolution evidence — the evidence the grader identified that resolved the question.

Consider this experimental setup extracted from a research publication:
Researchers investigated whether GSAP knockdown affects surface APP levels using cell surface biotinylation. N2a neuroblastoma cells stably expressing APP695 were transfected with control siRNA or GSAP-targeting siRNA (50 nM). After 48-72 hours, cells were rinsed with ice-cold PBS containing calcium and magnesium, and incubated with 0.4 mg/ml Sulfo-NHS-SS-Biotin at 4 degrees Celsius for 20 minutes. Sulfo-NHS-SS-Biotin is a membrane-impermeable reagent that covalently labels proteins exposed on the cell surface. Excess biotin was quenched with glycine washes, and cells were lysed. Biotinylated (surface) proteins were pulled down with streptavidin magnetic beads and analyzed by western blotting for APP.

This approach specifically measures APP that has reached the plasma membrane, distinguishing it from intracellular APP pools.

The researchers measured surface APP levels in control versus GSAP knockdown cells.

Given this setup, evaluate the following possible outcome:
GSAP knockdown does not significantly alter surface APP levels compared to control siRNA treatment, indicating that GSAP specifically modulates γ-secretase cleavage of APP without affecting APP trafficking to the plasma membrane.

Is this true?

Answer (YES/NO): NO